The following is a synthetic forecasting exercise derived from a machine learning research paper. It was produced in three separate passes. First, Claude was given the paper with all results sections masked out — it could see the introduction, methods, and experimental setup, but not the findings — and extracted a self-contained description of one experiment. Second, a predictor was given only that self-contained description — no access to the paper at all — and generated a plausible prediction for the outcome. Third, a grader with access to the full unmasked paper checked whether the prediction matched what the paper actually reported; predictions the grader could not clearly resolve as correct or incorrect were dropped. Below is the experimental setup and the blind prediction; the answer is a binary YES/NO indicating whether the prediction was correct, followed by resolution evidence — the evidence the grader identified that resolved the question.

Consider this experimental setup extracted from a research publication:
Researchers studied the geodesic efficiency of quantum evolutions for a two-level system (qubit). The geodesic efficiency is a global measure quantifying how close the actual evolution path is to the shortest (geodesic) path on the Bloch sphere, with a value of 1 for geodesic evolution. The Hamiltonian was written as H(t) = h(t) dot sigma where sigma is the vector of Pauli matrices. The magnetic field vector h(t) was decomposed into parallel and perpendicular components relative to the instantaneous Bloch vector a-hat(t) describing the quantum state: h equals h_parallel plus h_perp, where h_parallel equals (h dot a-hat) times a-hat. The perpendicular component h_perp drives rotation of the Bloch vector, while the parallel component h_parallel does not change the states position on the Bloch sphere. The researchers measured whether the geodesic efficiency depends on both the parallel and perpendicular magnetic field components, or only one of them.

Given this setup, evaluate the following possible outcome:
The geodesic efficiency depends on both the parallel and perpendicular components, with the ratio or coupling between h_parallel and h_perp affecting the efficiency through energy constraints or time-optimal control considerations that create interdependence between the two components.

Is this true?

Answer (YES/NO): NO